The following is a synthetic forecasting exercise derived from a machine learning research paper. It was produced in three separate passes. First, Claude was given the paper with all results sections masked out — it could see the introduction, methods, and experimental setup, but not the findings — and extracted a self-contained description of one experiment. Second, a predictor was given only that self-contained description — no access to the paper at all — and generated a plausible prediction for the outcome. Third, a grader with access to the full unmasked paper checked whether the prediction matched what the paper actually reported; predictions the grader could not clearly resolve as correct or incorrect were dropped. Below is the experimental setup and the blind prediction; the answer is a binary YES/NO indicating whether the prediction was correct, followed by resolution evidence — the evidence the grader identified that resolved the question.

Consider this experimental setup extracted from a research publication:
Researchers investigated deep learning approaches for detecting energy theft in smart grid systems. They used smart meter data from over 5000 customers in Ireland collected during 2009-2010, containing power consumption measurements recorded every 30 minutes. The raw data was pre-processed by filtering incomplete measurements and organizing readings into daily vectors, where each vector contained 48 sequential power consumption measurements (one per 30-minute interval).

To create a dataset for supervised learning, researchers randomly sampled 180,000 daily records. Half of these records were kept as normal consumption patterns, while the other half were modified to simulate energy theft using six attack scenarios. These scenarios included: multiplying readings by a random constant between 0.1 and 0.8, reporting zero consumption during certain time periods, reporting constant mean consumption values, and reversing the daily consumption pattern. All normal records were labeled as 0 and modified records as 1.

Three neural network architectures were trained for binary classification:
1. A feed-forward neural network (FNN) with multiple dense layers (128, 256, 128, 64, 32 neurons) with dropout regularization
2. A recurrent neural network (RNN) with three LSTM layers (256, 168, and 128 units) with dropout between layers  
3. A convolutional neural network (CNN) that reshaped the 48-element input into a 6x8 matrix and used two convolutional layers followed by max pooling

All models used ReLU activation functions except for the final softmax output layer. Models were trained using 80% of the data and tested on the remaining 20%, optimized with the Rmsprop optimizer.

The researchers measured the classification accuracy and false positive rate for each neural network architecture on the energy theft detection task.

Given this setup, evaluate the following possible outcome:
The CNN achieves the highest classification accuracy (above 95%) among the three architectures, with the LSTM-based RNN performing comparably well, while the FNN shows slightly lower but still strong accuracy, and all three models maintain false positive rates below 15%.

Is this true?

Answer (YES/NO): NO